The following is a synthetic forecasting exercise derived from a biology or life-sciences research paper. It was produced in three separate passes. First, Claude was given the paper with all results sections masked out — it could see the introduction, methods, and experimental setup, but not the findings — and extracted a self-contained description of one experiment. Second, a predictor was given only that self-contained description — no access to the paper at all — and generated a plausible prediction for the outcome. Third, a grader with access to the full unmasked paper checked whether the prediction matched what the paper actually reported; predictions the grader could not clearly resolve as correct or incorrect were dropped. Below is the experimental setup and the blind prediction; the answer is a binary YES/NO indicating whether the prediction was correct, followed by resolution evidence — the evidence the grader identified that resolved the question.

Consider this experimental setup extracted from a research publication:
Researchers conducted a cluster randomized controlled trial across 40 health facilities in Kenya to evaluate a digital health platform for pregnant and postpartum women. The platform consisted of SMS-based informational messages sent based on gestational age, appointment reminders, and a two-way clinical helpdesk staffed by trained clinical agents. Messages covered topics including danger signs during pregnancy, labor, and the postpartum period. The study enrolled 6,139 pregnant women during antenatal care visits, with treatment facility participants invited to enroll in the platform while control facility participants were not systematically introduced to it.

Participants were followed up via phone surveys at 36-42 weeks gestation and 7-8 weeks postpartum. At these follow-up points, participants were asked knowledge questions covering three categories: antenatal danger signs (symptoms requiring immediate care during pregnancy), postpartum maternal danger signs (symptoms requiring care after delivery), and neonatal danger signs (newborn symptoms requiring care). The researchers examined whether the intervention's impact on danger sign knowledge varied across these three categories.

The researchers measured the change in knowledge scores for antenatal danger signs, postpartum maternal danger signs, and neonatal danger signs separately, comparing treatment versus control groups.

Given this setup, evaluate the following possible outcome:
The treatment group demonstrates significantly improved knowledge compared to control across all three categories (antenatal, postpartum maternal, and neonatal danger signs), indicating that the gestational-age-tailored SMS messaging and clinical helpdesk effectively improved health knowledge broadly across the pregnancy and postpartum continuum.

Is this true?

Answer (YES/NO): NO